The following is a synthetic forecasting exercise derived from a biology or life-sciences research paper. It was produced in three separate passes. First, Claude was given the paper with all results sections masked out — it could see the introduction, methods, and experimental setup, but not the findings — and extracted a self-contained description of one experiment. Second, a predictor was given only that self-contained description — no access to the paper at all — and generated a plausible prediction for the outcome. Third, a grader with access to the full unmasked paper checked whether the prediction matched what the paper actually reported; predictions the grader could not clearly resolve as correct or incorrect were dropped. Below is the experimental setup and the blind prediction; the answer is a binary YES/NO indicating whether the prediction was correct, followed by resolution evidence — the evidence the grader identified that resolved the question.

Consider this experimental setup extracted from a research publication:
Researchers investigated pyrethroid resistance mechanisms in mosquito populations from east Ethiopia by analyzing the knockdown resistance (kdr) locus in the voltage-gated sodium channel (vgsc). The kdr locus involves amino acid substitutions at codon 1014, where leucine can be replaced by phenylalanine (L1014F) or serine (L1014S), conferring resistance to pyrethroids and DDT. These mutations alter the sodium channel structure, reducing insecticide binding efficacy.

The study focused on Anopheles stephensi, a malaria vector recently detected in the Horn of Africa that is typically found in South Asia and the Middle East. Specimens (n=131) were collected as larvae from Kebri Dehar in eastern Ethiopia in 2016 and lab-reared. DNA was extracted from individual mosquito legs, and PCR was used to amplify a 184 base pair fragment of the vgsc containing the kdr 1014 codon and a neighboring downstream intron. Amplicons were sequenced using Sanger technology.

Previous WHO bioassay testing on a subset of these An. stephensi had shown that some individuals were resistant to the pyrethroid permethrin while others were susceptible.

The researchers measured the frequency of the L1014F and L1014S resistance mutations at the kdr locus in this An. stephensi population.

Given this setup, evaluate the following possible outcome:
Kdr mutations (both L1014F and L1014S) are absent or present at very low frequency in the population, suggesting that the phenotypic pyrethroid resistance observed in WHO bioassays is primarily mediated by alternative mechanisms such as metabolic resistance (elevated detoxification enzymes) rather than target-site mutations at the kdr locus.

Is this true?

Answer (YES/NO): YES